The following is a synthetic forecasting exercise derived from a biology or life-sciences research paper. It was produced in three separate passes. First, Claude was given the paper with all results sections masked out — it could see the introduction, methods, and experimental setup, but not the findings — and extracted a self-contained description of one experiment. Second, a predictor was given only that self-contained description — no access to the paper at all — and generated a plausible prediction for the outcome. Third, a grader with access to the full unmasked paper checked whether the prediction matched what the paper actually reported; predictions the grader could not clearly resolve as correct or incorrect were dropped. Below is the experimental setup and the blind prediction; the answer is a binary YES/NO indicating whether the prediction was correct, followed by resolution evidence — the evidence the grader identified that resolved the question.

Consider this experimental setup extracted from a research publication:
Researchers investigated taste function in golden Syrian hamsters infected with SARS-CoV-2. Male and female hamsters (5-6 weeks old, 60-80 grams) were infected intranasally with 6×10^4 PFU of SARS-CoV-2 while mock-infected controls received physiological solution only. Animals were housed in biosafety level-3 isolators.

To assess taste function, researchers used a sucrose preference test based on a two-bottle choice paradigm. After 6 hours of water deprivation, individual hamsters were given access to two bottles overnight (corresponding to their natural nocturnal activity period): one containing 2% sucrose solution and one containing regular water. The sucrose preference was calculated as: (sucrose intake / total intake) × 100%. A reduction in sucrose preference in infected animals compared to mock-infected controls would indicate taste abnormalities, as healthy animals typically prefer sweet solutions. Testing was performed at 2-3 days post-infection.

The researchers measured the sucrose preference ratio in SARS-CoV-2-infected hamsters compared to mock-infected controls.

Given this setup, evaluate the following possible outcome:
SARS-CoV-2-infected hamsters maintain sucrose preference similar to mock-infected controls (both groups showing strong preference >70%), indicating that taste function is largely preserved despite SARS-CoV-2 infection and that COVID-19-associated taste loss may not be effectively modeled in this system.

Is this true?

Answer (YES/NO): NO